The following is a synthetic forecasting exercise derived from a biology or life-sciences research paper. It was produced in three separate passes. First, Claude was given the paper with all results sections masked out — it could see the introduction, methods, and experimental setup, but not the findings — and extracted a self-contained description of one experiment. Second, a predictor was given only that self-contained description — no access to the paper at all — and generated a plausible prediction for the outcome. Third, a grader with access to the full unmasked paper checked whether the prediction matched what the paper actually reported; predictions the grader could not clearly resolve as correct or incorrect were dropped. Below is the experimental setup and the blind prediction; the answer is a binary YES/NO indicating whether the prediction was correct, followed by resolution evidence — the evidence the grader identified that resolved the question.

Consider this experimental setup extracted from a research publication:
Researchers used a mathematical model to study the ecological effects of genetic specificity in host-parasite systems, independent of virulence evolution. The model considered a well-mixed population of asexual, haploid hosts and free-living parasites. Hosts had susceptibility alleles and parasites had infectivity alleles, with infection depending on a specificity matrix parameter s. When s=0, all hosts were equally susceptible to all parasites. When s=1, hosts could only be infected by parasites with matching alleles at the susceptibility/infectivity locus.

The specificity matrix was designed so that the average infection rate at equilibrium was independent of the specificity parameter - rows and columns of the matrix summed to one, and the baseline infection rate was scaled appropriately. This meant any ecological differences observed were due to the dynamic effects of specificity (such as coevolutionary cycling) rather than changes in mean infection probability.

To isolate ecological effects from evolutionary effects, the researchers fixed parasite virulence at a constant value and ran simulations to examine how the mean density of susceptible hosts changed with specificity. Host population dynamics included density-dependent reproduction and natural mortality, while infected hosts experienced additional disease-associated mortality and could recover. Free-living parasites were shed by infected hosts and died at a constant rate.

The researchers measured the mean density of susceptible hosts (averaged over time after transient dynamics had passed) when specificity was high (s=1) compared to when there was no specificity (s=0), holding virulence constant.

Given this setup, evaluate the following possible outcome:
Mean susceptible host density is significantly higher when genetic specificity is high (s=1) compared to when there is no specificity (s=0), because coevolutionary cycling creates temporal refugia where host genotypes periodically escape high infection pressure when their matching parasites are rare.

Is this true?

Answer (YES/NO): YES